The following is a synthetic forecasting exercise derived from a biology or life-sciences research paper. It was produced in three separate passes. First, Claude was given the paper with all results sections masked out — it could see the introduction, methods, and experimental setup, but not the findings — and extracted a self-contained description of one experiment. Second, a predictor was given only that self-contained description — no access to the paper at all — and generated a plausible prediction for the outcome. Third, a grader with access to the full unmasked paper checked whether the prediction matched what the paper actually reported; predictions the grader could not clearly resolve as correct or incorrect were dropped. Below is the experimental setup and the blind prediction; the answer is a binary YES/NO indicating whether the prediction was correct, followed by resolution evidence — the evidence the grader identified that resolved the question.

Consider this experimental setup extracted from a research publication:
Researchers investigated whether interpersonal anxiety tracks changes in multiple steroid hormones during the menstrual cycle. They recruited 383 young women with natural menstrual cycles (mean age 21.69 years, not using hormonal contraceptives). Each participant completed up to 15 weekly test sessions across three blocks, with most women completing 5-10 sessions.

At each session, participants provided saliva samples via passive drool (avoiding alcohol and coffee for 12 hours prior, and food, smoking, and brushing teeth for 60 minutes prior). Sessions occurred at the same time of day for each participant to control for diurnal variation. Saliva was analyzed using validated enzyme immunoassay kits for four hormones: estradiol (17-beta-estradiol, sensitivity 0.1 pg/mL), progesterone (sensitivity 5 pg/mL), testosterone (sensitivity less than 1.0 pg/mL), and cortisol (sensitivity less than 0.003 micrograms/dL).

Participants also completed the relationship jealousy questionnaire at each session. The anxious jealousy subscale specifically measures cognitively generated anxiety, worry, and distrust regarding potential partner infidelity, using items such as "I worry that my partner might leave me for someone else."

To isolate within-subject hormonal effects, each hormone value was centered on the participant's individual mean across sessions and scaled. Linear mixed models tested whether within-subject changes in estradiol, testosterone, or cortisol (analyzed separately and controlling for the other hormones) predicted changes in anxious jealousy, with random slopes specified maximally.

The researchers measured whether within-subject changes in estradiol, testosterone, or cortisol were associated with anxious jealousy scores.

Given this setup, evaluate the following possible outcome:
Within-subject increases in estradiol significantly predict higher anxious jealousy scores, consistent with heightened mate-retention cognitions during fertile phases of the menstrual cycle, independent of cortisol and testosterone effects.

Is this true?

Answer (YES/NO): NO